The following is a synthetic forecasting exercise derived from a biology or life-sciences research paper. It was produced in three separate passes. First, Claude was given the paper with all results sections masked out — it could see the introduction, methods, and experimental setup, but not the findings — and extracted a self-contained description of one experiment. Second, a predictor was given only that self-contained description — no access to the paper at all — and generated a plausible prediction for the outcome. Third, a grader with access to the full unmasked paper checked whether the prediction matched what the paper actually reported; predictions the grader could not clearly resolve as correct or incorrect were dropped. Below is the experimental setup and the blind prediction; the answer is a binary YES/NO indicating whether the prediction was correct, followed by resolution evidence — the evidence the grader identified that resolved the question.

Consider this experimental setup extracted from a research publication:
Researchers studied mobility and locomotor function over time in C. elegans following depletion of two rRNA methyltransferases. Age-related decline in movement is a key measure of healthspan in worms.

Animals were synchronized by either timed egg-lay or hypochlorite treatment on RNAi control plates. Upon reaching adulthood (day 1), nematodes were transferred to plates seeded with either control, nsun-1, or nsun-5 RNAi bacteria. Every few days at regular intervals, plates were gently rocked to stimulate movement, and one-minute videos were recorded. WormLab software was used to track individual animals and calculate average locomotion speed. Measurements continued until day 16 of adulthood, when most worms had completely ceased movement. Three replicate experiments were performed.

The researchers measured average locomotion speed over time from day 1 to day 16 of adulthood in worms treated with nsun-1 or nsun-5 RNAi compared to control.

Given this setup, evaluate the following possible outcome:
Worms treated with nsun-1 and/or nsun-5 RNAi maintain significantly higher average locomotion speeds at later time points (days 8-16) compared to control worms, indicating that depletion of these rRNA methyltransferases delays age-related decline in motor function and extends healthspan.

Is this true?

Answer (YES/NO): YES